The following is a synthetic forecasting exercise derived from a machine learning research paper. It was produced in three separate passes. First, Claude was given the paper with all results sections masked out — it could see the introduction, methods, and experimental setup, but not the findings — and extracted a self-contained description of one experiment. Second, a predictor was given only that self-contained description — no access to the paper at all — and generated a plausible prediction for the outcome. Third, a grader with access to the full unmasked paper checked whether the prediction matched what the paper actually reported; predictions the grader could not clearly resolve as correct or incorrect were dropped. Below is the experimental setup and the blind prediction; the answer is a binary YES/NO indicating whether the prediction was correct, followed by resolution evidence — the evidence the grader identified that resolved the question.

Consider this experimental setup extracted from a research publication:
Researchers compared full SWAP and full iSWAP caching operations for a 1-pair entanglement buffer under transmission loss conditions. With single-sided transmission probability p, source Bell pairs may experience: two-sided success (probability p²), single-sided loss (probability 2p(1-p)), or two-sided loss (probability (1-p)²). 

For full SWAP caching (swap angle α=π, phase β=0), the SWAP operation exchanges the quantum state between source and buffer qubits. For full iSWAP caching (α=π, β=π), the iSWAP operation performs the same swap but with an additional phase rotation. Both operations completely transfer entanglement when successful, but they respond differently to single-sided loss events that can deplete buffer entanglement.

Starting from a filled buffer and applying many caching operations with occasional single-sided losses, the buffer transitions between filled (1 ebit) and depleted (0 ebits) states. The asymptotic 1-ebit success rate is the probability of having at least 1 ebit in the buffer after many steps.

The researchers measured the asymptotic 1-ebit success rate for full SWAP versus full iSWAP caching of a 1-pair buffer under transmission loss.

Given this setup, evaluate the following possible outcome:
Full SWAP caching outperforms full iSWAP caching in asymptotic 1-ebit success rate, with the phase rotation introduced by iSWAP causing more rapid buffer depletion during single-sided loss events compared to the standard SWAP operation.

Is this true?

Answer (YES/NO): YES